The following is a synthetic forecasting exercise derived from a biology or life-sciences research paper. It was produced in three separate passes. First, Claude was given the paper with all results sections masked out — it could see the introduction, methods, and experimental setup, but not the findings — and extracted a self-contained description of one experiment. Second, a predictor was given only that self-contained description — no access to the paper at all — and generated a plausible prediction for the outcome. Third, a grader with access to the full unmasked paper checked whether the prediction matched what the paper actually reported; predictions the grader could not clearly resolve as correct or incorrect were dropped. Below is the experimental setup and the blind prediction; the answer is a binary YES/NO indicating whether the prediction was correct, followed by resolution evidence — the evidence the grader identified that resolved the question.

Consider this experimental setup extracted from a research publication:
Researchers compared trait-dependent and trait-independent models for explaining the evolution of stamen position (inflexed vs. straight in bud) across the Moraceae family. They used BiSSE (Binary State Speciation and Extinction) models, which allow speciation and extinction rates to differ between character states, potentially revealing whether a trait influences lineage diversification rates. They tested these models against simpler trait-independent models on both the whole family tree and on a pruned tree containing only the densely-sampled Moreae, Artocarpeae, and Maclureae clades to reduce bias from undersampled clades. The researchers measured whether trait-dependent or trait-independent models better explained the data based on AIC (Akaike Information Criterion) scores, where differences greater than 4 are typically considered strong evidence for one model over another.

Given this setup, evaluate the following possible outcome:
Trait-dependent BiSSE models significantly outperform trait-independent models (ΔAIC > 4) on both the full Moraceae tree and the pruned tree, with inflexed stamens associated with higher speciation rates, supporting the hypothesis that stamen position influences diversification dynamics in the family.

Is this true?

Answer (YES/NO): NO